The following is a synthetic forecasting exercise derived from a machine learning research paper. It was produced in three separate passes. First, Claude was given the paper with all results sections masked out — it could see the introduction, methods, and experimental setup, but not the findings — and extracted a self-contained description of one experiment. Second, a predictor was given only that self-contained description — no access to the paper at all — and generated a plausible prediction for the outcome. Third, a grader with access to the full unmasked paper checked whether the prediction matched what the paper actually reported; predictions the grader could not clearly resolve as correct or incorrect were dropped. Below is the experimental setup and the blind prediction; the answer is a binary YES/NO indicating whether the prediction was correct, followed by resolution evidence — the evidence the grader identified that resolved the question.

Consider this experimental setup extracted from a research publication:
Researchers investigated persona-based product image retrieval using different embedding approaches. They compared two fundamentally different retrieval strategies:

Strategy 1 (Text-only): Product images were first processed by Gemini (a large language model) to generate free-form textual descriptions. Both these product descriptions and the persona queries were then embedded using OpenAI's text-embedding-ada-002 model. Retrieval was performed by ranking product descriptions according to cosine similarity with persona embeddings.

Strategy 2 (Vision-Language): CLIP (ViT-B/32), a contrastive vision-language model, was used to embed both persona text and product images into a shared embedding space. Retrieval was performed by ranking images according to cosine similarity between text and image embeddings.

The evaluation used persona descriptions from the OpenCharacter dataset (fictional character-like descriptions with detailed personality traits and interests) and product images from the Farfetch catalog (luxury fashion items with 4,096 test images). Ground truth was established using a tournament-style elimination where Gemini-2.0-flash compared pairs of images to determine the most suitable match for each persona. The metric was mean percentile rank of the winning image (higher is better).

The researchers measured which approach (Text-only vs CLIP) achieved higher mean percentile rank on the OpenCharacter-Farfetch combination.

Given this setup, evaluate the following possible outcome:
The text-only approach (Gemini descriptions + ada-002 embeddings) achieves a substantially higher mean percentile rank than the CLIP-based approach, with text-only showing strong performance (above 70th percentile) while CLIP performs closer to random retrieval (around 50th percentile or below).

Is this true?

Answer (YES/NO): NO